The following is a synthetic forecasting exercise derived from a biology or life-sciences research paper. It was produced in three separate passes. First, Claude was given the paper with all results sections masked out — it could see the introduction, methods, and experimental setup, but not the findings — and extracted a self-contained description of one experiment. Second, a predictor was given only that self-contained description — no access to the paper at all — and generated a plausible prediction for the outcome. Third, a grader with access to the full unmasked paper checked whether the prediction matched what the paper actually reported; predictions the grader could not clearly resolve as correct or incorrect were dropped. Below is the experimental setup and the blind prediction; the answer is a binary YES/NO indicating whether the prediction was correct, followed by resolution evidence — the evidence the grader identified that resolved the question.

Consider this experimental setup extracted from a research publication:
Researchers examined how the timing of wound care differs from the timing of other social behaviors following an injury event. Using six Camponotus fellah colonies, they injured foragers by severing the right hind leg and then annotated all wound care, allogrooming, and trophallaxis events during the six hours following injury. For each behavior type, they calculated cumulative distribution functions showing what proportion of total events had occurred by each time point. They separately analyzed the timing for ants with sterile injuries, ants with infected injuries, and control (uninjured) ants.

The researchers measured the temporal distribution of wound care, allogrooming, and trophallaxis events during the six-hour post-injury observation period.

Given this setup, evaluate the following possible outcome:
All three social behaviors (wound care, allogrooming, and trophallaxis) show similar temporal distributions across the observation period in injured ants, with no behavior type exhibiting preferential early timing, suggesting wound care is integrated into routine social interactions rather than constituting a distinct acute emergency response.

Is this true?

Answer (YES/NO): NO